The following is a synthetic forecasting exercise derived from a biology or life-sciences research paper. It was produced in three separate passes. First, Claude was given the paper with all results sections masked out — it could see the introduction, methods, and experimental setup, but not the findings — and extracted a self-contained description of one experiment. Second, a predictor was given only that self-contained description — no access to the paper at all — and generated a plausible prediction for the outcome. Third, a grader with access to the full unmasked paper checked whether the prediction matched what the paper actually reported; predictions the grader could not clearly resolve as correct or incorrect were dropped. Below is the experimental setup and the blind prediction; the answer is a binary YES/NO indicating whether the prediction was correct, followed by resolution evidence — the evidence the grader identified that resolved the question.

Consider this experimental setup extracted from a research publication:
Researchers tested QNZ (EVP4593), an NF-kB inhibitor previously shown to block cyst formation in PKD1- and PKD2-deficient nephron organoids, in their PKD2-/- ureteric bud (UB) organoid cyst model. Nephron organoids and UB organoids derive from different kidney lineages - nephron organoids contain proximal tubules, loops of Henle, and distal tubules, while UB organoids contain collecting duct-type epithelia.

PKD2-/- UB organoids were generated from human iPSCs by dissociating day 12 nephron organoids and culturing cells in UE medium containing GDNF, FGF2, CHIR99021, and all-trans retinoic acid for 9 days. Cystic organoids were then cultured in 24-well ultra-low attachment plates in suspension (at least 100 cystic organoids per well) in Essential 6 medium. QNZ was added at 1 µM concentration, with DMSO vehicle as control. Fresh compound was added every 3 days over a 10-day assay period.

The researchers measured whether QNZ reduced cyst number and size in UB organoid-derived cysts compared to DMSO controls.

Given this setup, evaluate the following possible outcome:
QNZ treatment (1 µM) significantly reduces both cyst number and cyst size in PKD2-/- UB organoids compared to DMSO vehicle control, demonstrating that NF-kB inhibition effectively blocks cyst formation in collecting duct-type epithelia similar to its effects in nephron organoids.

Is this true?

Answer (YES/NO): NO